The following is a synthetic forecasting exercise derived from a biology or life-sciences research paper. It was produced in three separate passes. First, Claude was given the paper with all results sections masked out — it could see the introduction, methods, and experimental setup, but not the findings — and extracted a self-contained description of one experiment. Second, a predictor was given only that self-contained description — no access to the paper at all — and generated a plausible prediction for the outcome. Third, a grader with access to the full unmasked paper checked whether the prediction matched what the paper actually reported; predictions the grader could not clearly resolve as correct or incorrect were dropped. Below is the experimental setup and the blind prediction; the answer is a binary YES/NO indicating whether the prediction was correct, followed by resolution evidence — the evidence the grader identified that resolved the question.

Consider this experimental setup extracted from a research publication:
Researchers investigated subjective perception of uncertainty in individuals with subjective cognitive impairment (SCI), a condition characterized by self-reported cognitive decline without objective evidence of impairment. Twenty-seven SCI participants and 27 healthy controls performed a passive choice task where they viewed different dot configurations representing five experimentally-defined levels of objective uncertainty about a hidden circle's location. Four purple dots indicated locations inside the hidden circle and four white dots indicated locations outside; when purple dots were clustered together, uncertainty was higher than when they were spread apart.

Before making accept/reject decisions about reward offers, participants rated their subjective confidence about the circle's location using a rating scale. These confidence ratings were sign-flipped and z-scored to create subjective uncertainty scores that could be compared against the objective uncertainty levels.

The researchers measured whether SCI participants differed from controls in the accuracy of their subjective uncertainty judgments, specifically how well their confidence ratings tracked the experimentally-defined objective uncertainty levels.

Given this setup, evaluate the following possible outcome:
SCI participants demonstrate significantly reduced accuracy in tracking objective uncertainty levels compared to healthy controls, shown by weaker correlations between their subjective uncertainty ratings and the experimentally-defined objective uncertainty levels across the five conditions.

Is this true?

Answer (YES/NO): NO